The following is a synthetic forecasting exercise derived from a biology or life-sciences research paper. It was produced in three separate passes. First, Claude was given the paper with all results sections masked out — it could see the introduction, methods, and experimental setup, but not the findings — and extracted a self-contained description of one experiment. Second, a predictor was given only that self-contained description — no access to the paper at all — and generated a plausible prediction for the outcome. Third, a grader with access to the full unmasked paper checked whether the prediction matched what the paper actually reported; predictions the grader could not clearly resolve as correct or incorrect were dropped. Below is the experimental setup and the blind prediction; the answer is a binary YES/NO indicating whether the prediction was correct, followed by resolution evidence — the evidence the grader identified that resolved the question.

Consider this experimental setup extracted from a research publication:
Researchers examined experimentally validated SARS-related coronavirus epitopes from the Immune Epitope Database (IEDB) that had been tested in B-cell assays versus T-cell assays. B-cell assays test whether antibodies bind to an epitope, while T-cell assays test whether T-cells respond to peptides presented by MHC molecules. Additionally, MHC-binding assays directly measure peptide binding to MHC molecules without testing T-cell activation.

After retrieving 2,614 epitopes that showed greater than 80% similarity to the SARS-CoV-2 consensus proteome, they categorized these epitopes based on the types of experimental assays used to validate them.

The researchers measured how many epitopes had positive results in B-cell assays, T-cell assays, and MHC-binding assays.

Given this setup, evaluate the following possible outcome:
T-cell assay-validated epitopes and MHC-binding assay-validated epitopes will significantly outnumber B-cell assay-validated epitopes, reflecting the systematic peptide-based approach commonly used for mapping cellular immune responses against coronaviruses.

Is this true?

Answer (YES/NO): YES